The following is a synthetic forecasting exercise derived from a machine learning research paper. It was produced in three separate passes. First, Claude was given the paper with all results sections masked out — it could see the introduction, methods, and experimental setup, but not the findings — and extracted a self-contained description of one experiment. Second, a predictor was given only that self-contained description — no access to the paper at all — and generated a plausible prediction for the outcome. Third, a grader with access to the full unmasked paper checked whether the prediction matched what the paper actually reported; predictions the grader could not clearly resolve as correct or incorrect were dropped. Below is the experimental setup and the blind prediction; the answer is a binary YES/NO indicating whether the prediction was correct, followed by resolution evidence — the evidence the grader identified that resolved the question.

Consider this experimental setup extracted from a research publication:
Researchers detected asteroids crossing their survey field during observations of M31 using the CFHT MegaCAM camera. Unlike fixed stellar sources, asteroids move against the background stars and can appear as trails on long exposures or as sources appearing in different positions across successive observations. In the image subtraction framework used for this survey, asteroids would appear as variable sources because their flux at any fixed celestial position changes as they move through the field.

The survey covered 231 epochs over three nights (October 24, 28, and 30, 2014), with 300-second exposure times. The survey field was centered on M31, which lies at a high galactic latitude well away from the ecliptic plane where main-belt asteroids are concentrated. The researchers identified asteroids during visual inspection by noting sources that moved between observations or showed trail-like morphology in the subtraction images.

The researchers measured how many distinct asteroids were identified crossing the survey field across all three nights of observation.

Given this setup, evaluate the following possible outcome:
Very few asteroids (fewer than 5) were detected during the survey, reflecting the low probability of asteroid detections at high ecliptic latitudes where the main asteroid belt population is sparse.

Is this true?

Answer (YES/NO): NO